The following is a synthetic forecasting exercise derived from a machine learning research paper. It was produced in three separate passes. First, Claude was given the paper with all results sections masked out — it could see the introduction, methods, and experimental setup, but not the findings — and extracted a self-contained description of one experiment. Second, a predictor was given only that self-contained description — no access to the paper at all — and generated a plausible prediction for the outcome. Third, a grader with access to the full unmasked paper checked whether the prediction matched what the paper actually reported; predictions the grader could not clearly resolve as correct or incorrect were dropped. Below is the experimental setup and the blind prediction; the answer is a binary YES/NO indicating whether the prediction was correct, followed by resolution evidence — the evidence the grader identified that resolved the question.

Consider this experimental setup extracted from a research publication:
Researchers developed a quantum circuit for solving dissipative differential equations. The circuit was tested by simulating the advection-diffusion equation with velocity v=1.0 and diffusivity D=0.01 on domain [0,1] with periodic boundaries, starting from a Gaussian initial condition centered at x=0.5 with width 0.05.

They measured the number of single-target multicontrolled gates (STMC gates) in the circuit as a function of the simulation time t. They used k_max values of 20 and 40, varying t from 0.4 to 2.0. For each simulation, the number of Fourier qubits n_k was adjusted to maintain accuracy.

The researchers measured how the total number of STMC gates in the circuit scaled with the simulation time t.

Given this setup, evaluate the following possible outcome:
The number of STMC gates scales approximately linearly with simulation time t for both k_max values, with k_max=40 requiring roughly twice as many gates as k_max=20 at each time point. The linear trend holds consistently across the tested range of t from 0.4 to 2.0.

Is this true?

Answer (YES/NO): YES